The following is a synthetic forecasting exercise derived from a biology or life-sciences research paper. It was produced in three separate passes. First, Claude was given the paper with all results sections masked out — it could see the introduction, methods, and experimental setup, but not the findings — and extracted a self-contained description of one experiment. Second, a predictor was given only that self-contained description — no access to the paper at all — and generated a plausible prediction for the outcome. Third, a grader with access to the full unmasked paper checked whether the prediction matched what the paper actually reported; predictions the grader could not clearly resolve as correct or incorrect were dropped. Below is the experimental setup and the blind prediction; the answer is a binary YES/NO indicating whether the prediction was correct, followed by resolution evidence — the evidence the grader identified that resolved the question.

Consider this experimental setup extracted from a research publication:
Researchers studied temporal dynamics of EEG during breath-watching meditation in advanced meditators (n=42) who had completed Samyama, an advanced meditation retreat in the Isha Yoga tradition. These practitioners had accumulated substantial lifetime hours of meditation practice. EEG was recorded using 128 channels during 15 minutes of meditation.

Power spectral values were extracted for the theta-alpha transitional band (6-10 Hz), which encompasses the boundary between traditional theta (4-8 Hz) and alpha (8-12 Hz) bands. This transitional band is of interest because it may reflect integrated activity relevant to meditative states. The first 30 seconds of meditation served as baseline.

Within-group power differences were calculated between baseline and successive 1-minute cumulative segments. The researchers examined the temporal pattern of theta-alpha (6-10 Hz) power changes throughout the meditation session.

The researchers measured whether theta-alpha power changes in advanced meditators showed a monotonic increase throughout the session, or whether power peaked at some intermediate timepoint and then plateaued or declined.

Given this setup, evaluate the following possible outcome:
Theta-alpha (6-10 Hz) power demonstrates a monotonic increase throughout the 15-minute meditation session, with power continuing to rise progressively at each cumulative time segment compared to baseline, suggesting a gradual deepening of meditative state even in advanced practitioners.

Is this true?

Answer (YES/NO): NO